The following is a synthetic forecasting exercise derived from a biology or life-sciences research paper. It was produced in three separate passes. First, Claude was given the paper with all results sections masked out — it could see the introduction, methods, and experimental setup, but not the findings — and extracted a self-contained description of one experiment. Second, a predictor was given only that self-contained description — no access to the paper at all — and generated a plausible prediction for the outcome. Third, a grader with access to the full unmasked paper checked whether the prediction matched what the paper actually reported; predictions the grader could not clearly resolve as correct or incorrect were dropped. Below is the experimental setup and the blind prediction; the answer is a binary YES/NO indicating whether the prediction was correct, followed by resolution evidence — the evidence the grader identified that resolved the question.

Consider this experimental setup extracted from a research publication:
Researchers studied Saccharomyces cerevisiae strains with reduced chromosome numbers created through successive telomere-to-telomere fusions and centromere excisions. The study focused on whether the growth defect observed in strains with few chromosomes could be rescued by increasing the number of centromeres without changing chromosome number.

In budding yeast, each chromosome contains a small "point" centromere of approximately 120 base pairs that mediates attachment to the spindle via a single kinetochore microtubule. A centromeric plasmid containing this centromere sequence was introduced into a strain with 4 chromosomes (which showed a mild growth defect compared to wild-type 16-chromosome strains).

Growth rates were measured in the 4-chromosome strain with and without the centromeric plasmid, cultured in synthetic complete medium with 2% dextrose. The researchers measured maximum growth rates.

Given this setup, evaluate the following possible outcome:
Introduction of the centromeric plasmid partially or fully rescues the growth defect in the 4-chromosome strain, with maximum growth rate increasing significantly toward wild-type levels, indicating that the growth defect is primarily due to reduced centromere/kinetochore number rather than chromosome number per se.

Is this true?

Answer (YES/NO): YES